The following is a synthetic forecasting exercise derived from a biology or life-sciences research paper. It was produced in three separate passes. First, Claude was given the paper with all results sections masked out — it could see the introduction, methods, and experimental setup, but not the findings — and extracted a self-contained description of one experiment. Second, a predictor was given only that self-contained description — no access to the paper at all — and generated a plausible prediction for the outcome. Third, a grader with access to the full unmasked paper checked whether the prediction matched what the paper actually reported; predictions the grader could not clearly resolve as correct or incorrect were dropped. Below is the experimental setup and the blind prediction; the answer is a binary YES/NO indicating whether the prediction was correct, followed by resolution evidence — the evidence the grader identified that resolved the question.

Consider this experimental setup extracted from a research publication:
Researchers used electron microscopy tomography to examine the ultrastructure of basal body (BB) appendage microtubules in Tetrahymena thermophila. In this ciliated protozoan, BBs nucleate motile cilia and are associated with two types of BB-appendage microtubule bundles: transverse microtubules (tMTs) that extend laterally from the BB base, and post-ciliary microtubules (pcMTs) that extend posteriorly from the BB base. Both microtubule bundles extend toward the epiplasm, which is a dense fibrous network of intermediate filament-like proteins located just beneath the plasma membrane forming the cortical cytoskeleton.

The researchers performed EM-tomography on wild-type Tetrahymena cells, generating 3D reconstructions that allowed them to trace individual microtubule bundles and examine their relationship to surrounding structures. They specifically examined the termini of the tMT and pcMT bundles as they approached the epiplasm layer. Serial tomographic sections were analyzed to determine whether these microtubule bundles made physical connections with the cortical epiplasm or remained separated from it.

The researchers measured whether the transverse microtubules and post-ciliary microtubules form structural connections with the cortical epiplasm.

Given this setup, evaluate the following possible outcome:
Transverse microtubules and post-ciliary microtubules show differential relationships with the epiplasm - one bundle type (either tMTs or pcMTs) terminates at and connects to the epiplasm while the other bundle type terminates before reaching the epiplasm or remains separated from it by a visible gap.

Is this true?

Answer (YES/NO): NO